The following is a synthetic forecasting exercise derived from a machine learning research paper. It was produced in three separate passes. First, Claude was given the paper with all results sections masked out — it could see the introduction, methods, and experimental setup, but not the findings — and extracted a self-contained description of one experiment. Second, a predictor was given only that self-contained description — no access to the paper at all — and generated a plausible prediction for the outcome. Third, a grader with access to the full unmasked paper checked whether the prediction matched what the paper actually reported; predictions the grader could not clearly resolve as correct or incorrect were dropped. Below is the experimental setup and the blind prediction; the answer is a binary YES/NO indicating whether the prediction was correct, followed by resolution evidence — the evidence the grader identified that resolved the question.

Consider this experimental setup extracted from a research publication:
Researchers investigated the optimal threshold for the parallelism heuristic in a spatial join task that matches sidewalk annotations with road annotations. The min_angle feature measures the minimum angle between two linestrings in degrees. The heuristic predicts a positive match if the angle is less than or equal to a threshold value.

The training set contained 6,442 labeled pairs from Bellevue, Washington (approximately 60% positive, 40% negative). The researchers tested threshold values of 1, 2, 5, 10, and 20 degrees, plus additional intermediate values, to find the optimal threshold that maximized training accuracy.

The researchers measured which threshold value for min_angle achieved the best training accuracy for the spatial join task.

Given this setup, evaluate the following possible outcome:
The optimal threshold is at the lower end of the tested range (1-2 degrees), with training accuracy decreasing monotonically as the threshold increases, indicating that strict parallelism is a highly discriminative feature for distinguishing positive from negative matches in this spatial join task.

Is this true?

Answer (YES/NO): NO